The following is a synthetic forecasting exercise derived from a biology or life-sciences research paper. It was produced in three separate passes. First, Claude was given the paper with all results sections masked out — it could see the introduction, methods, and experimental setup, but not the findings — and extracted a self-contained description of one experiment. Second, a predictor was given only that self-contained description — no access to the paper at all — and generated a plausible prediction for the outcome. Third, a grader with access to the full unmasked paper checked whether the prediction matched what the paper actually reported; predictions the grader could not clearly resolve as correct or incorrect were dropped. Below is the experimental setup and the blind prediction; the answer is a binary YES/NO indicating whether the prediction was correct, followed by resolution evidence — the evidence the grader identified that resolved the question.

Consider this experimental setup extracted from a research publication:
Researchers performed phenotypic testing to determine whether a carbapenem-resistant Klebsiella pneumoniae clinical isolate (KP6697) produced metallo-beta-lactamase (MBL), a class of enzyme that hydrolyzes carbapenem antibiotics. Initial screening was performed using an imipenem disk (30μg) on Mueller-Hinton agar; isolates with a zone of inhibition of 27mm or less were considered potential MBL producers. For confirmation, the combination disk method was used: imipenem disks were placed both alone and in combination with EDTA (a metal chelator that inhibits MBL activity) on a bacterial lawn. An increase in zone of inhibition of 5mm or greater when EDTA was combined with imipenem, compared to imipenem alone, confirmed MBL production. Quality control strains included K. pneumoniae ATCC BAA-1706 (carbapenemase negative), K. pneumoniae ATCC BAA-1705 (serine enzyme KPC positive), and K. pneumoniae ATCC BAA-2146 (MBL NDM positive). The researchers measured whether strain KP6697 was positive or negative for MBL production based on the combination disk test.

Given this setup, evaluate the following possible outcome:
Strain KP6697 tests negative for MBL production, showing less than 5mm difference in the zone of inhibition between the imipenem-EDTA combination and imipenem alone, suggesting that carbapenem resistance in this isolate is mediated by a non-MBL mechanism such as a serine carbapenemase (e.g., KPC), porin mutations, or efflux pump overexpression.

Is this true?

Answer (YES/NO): NO